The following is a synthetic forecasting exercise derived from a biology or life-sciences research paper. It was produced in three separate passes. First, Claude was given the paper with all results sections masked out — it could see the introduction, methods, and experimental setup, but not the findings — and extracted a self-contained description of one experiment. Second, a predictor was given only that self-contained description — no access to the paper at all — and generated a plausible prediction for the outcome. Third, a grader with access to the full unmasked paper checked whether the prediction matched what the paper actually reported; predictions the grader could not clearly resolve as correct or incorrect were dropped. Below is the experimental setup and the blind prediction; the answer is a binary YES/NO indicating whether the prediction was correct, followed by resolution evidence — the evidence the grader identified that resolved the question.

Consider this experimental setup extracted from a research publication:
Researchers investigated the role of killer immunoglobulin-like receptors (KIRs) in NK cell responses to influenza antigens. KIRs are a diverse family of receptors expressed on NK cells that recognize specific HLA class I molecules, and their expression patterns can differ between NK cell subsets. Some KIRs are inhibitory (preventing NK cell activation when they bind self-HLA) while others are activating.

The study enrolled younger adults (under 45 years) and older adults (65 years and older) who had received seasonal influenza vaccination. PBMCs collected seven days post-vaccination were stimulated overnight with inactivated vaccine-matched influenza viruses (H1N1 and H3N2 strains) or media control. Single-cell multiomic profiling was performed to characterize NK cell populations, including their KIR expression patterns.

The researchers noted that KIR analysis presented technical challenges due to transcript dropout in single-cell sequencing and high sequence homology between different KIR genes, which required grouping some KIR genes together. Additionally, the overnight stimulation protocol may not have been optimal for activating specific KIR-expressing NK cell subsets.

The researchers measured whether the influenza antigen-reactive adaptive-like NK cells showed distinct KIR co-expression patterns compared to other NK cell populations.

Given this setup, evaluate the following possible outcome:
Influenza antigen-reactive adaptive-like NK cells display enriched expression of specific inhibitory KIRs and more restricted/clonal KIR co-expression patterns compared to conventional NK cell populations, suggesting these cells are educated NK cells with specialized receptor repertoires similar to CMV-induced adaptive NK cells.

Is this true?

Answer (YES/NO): NO